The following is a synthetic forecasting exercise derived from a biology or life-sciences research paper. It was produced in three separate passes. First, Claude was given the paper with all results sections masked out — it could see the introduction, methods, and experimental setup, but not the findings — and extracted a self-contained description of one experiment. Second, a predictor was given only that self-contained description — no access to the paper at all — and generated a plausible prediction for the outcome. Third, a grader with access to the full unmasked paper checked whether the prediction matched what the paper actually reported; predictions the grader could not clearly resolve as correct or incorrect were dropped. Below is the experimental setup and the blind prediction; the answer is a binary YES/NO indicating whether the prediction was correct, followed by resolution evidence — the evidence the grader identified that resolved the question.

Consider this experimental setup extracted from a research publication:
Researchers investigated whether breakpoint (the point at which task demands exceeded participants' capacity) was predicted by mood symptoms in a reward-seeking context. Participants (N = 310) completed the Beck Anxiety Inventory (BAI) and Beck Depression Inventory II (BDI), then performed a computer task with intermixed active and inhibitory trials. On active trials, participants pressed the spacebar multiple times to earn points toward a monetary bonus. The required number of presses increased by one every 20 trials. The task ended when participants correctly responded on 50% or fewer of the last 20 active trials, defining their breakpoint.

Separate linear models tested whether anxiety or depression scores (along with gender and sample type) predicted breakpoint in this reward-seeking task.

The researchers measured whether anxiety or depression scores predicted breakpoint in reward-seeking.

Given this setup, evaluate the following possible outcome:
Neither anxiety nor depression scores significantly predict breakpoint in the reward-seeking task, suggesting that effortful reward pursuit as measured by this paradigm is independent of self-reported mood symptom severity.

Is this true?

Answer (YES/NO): YES